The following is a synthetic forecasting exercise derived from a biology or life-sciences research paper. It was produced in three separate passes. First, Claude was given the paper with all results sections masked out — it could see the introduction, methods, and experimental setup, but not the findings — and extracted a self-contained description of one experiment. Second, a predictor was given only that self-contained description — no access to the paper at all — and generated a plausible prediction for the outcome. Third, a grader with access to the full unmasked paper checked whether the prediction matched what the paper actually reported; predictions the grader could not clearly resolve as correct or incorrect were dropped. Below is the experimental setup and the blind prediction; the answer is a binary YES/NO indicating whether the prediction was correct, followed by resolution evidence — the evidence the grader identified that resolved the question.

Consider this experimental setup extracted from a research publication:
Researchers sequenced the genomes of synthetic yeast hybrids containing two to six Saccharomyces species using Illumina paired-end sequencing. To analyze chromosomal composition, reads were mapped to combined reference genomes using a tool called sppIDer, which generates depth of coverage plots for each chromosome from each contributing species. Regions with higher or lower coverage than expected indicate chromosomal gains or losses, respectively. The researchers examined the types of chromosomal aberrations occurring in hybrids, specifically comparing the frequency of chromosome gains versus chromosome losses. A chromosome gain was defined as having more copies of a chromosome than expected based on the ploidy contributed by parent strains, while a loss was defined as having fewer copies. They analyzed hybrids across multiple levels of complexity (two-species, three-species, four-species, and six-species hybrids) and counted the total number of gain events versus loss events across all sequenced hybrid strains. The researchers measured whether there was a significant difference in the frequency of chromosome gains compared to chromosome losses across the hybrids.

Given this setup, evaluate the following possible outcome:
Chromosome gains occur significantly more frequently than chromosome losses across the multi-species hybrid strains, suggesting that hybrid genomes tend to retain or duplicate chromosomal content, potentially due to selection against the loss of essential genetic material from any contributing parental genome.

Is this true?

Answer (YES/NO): NO